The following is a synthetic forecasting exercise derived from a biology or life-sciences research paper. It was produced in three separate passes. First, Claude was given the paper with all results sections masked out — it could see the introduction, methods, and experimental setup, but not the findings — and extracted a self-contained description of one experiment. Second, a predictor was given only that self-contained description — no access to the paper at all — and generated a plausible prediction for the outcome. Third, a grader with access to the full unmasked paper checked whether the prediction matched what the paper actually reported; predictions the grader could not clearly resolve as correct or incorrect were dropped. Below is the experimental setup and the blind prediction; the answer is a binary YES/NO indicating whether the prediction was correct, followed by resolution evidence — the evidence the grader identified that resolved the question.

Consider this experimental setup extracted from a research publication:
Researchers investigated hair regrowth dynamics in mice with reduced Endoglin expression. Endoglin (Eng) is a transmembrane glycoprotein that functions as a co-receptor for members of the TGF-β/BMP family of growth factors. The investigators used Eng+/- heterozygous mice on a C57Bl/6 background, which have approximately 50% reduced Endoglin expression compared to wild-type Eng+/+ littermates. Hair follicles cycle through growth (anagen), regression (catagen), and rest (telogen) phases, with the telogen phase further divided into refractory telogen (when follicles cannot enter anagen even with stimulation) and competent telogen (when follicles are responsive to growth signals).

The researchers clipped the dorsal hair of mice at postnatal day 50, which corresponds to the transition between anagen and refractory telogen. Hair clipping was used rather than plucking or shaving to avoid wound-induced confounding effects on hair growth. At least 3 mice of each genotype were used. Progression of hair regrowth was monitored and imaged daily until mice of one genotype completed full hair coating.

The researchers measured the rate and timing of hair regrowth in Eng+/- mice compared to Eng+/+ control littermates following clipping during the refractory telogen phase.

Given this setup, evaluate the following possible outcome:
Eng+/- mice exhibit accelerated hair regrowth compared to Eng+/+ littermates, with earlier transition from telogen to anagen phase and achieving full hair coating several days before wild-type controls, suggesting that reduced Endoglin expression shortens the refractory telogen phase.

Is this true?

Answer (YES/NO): YES